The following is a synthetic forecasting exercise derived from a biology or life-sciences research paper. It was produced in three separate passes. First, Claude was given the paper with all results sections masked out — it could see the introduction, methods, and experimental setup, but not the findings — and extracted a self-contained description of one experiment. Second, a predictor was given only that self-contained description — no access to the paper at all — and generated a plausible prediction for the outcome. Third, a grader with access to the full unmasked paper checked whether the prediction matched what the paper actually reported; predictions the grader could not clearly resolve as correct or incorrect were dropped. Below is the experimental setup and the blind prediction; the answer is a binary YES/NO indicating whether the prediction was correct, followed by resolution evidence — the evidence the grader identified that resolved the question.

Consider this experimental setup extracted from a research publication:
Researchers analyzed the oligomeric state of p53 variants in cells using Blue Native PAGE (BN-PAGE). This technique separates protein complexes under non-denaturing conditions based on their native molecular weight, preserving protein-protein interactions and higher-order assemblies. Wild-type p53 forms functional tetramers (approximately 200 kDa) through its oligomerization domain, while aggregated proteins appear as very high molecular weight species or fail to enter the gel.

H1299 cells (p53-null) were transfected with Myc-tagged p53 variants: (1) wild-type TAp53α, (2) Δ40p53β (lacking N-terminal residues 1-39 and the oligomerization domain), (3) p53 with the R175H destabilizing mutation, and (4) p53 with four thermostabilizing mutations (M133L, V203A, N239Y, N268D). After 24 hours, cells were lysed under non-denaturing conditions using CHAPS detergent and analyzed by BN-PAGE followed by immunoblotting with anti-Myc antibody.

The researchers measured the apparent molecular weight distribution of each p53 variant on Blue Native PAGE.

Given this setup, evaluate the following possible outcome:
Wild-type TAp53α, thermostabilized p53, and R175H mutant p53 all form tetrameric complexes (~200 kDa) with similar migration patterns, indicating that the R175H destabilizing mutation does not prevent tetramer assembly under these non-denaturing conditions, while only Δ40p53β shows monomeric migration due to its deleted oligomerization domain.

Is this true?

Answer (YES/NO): NO